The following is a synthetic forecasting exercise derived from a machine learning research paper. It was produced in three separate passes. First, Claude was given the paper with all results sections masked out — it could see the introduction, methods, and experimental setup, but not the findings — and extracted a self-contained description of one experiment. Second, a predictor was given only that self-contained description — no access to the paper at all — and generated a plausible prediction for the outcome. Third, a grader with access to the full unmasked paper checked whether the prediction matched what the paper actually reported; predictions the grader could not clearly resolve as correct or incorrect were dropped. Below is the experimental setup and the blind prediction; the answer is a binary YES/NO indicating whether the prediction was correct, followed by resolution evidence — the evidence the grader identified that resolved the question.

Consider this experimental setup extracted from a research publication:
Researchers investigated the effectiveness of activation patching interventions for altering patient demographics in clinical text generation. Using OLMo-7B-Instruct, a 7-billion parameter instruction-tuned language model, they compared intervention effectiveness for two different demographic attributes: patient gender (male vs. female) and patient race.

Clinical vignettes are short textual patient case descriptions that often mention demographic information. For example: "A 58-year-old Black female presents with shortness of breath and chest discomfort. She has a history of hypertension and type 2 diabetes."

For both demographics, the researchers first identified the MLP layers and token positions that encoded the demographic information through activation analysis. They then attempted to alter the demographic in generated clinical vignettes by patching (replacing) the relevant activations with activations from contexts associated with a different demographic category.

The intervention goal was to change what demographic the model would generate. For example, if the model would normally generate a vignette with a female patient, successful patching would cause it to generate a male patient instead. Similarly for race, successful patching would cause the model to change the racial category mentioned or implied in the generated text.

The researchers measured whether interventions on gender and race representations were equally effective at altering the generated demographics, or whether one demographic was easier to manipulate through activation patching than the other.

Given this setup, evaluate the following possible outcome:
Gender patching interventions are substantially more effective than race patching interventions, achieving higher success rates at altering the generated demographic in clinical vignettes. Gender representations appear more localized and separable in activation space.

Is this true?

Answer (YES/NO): YES